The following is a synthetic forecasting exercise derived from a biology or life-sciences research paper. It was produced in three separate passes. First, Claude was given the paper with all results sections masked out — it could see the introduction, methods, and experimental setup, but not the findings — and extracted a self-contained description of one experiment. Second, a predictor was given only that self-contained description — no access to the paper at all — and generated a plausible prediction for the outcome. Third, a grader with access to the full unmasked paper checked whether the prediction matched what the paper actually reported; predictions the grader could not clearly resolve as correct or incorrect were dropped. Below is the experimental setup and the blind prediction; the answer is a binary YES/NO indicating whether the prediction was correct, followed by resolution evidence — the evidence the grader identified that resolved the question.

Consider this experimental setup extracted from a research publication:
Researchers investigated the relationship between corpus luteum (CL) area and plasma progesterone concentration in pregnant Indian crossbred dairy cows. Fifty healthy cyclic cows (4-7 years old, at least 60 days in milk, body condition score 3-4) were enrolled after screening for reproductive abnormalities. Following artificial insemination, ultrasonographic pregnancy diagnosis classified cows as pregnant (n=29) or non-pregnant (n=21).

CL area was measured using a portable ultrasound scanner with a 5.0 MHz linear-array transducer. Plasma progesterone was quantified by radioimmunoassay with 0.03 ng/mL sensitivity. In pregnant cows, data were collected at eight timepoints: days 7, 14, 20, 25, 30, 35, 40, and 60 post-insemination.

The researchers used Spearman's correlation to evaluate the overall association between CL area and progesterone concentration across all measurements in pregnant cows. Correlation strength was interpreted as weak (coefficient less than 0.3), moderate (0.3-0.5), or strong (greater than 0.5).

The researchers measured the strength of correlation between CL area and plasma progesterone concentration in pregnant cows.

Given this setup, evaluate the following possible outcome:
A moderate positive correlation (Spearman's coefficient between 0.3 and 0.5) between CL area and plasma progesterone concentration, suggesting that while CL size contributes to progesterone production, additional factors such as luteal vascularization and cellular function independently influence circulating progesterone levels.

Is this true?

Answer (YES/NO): YES